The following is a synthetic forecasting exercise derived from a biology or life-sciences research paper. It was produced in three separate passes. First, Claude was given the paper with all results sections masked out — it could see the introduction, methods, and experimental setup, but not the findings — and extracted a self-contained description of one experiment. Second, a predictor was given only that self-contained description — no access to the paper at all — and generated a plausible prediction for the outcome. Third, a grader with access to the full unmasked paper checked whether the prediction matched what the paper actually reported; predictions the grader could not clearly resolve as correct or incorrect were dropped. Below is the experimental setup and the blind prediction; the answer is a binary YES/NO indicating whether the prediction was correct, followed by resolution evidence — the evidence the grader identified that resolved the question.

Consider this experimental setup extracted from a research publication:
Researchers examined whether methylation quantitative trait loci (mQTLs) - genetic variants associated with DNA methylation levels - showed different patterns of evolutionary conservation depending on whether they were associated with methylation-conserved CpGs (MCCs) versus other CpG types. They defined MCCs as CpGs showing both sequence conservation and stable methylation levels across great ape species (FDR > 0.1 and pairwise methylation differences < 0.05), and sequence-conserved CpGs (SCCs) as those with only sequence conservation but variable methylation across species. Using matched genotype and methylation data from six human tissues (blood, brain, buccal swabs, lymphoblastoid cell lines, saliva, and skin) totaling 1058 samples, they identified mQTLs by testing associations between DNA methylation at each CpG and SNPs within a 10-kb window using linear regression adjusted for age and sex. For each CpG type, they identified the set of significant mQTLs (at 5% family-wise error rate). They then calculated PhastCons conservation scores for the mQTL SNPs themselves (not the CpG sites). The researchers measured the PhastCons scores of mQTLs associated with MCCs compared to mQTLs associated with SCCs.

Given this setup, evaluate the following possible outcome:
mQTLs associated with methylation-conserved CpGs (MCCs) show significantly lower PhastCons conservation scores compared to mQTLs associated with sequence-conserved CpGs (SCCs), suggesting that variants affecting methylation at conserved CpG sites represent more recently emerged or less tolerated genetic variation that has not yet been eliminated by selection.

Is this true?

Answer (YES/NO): NO